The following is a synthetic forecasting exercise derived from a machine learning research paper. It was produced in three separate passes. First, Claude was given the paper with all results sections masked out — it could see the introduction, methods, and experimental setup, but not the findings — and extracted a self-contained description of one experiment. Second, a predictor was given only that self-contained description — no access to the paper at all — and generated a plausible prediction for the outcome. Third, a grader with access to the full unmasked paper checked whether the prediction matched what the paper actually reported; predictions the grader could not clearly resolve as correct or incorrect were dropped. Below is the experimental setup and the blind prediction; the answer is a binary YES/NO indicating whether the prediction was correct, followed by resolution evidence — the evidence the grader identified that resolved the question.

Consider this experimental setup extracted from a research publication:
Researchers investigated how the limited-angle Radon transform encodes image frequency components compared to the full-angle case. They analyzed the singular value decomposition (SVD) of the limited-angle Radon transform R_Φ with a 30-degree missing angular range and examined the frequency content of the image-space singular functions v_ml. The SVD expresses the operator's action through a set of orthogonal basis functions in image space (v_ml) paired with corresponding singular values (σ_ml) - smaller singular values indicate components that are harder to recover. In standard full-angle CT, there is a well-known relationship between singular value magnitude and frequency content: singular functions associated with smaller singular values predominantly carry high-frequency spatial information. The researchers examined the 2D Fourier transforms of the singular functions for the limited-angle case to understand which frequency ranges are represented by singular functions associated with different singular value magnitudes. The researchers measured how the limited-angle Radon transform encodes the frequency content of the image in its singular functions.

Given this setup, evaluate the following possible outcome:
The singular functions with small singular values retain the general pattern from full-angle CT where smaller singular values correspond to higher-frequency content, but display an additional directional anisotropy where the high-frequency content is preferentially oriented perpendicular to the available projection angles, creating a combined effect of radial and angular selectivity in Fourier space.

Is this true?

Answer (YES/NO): NO